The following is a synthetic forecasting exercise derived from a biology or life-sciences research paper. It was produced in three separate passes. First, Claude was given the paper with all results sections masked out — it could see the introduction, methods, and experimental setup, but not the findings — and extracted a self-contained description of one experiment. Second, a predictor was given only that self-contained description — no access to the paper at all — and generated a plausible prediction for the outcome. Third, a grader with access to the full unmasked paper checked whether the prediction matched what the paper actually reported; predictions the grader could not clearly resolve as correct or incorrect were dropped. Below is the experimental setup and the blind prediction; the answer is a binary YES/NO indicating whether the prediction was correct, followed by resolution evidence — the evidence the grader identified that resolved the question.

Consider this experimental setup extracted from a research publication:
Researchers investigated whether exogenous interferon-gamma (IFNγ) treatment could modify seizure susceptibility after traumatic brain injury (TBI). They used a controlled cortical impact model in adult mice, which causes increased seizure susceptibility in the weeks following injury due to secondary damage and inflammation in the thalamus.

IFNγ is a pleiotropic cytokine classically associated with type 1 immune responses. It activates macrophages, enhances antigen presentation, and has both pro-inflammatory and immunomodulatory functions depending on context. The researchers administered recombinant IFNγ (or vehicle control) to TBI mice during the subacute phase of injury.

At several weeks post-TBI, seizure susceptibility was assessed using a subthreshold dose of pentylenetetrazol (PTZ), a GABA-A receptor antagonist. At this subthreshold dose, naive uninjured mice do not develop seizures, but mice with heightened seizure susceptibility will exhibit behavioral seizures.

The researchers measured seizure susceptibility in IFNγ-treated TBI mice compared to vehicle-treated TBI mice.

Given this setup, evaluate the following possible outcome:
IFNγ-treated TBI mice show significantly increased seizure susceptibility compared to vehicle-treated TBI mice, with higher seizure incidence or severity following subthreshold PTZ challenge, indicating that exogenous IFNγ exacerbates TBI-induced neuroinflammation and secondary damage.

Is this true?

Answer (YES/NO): NO